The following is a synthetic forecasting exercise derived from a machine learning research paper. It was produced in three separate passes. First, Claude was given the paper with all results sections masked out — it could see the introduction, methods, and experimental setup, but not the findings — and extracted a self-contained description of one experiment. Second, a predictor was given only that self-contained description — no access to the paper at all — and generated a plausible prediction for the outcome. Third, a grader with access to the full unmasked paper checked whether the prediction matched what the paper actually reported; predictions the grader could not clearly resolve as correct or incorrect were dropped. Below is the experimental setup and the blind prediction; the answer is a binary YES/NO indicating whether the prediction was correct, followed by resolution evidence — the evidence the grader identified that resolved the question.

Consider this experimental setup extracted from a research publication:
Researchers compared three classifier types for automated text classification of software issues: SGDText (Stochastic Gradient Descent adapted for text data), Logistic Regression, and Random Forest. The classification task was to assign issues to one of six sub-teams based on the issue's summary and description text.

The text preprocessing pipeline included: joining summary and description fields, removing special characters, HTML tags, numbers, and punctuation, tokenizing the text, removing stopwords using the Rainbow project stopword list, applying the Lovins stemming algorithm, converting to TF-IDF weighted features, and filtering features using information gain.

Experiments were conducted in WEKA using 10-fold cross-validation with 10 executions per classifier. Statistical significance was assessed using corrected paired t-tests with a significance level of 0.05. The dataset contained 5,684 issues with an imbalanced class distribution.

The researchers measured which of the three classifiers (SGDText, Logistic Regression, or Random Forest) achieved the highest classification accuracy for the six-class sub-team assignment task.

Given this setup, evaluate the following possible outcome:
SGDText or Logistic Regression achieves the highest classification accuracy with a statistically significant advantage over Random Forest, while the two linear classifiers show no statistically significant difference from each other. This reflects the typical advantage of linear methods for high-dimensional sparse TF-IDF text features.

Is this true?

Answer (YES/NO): NO